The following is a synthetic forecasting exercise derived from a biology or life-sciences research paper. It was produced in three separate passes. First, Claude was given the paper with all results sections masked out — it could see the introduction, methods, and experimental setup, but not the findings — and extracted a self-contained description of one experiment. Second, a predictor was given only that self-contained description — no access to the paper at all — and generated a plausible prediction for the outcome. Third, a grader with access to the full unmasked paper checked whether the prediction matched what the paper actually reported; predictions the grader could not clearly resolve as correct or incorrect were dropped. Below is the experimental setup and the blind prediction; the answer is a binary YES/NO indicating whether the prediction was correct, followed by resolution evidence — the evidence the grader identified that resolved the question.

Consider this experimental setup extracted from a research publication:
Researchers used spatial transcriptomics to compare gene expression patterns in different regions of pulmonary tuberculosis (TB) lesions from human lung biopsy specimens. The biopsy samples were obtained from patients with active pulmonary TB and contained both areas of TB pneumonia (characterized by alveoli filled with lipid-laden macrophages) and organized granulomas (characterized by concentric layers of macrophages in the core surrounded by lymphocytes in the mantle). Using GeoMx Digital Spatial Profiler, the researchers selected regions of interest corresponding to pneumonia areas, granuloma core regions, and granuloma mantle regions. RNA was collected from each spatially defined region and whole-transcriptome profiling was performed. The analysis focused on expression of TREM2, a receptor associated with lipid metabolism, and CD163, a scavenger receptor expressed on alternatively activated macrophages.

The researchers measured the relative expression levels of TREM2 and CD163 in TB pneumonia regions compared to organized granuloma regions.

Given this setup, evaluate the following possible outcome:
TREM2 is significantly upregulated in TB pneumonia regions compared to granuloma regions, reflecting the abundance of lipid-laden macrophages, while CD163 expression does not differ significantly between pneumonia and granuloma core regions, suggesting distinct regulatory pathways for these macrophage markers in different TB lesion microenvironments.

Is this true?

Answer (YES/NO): NO